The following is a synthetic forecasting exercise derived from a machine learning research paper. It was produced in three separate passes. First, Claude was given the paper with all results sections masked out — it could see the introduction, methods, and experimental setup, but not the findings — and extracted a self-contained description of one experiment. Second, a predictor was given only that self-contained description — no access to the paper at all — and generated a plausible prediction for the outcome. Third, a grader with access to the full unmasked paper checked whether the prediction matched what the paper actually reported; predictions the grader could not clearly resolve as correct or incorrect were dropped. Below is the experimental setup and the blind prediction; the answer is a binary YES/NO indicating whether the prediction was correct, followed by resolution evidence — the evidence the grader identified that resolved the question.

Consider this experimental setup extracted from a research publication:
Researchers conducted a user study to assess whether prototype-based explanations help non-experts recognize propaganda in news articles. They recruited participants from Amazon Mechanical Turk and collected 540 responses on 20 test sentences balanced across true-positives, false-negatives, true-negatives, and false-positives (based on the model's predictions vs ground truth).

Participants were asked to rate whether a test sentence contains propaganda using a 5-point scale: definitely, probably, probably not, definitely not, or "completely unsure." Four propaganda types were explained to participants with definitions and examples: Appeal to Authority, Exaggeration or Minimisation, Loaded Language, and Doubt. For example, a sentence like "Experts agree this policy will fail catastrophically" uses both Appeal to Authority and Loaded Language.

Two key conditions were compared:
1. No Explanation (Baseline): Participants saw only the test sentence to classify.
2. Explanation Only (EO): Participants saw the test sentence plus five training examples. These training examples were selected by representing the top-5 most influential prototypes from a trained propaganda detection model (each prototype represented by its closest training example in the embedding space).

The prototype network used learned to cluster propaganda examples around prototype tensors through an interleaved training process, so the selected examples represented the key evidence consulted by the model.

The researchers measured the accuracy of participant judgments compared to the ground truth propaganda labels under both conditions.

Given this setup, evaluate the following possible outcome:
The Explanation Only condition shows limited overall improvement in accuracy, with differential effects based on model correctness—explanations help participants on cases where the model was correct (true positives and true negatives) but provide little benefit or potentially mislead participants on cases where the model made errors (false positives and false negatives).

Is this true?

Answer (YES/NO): YES